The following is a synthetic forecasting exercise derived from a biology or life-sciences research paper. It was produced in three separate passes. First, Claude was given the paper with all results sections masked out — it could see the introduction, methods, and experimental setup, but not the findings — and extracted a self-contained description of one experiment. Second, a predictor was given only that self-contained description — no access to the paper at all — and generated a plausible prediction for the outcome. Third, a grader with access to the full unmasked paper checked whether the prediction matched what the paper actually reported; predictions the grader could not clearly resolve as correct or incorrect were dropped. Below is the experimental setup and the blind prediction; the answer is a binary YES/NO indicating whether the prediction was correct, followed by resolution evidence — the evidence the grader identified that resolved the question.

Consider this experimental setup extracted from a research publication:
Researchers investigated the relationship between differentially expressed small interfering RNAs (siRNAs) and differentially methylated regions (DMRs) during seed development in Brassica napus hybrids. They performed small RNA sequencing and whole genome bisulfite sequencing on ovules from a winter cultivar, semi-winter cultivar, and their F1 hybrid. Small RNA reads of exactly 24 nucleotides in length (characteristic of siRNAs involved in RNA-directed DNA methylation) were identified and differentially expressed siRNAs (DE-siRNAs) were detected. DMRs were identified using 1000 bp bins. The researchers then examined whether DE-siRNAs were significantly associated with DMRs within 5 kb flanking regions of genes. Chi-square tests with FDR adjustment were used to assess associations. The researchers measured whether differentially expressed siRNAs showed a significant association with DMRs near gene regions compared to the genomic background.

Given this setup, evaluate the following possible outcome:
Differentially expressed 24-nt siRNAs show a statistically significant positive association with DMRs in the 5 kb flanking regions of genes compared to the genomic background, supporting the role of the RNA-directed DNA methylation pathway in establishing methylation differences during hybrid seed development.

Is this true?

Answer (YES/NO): NO